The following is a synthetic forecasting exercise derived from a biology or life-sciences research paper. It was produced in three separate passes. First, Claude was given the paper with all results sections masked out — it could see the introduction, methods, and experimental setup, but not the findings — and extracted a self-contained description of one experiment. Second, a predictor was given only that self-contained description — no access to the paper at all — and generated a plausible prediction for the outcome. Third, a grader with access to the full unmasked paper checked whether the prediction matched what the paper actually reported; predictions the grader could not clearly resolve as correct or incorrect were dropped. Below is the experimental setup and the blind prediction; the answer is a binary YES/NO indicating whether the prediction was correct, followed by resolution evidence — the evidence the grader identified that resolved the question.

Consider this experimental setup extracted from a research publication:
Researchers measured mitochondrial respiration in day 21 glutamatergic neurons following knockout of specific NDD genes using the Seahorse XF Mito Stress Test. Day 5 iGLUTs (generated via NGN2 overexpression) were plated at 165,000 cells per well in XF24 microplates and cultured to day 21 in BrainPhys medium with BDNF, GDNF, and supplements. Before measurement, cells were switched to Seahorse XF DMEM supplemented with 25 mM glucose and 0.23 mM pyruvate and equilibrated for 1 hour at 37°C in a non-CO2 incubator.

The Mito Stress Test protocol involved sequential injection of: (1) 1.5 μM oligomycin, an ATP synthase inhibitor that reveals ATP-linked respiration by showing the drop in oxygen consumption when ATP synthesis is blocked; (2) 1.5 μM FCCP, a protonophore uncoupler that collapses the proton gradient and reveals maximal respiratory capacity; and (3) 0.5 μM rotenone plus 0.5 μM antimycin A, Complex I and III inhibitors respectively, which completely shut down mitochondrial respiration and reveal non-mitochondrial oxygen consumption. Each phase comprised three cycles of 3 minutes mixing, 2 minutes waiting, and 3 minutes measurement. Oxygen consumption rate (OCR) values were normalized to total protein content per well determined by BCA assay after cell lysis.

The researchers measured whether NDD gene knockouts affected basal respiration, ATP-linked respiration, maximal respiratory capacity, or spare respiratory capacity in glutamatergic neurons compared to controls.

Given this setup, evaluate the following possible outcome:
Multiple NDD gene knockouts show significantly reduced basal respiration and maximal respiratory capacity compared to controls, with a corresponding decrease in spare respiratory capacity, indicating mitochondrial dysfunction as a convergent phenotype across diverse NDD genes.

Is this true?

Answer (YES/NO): NO